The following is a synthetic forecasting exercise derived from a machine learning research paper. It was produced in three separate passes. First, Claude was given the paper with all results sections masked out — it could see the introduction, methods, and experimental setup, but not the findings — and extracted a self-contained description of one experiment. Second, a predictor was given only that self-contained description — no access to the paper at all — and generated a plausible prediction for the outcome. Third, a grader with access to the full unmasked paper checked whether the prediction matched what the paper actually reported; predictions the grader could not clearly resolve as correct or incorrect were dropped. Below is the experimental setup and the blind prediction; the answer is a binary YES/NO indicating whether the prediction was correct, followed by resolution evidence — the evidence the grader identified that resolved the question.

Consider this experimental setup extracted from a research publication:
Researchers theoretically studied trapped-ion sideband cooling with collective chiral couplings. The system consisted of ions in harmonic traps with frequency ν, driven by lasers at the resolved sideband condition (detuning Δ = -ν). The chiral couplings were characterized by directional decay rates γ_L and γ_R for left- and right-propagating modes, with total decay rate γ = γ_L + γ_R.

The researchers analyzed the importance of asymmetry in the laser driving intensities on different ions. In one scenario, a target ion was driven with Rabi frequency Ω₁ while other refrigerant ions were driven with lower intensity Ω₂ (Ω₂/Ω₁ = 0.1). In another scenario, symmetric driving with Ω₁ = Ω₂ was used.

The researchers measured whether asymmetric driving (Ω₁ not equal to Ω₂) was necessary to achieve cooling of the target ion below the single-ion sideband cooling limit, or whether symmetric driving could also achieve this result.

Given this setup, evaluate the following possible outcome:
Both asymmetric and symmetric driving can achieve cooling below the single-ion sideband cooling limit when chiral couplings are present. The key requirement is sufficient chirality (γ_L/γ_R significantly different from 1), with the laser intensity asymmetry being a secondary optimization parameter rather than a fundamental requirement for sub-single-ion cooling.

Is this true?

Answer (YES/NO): NO